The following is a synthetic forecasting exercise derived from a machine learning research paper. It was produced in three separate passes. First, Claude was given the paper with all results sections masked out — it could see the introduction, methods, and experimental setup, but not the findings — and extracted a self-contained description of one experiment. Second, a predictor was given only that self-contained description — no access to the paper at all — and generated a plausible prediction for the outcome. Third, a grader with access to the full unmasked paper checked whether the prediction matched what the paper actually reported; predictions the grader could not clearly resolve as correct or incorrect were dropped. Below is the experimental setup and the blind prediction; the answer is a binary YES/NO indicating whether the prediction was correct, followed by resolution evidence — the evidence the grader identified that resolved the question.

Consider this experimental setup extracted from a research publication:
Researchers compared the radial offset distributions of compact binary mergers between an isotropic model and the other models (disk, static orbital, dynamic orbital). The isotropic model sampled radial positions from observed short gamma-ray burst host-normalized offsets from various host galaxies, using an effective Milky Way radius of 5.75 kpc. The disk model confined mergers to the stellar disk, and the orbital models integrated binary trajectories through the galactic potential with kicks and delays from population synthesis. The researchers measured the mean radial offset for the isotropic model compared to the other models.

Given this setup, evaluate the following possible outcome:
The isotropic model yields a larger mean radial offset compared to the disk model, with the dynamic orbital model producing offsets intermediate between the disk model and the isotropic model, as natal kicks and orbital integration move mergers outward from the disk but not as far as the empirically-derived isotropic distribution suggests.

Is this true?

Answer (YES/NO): NO